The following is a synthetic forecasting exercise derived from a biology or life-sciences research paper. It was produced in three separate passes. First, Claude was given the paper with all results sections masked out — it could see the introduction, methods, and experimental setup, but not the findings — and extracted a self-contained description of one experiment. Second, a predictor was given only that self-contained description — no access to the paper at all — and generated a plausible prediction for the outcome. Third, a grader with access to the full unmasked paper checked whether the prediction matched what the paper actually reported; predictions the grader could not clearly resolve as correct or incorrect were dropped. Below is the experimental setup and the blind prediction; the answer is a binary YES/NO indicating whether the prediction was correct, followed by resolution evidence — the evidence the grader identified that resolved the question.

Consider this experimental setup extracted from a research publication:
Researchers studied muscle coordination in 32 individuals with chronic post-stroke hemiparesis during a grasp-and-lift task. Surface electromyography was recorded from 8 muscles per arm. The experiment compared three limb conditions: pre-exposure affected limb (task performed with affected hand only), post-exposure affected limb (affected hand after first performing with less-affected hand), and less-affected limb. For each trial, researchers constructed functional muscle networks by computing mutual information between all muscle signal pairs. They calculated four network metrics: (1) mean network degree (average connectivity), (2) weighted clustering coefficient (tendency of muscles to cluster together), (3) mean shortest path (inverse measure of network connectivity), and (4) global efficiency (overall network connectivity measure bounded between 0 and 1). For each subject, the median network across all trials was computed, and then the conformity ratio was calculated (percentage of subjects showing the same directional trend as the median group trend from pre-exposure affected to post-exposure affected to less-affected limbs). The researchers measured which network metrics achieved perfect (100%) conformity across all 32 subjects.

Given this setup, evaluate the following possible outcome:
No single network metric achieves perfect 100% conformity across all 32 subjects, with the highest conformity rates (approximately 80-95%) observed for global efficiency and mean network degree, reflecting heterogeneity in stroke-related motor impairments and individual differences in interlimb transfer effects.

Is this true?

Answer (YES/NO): NO